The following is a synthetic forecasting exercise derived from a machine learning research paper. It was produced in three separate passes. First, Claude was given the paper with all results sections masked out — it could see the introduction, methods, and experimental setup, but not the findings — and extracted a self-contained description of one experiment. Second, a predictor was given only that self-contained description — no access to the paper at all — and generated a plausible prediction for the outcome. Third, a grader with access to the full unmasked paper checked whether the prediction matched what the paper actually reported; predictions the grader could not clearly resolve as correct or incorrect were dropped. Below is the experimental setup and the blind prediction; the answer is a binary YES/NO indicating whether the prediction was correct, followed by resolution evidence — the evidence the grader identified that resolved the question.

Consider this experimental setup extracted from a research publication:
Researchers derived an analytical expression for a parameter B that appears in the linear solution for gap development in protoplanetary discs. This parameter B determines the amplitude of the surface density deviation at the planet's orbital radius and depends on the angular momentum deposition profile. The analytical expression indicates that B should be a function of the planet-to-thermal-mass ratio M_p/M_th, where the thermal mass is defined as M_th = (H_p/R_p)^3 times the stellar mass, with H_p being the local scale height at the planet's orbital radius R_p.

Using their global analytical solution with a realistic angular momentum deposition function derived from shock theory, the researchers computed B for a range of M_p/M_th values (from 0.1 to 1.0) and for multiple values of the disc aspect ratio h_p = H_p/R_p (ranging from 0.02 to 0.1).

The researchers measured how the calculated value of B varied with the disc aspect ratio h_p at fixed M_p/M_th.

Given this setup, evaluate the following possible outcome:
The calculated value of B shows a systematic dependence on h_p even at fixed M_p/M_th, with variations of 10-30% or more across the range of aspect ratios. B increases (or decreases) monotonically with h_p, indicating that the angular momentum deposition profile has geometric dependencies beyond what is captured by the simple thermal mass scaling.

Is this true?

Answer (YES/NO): NO